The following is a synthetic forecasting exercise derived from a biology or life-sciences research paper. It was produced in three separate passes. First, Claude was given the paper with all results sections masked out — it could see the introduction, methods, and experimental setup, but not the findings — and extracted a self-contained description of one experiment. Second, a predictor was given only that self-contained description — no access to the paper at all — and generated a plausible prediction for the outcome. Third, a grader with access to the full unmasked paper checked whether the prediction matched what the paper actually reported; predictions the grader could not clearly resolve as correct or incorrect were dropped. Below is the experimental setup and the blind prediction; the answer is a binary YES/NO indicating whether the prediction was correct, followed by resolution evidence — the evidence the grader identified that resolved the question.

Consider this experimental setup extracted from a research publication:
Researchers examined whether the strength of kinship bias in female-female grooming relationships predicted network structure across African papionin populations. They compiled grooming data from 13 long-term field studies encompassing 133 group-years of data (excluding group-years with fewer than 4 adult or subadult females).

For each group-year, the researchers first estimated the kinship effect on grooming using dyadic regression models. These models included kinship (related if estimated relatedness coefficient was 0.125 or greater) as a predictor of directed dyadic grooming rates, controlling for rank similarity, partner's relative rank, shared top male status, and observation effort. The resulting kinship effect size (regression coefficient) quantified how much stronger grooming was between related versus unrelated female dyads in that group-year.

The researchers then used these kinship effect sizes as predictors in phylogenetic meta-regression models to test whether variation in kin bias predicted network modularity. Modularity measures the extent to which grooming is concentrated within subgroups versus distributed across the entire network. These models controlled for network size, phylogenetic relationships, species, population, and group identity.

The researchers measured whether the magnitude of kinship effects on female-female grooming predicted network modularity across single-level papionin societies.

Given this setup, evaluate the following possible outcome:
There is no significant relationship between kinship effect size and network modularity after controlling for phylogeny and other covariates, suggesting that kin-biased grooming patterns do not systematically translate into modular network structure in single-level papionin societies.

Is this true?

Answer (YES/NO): NO